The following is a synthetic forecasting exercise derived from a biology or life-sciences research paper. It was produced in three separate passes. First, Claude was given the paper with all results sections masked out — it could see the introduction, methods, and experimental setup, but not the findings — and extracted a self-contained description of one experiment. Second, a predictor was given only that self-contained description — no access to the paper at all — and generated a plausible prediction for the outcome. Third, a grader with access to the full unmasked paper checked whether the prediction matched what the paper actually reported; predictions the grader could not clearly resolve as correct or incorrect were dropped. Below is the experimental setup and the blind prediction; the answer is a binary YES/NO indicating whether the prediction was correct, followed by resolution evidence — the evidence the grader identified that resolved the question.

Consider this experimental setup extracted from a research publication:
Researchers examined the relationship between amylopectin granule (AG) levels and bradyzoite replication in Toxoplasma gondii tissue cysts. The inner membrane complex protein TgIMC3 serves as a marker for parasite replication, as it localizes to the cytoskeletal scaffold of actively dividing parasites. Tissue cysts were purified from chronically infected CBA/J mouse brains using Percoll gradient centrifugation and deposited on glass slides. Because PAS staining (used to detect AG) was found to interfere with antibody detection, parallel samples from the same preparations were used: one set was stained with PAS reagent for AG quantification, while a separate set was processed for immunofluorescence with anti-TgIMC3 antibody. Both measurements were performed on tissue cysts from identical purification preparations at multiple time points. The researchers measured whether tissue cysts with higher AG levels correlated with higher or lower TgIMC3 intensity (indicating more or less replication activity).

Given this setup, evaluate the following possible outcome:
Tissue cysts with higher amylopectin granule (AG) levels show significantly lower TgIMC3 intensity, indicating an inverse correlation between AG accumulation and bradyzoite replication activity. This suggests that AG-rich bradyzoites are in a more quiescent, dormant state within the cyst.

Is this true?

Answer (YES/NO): NO